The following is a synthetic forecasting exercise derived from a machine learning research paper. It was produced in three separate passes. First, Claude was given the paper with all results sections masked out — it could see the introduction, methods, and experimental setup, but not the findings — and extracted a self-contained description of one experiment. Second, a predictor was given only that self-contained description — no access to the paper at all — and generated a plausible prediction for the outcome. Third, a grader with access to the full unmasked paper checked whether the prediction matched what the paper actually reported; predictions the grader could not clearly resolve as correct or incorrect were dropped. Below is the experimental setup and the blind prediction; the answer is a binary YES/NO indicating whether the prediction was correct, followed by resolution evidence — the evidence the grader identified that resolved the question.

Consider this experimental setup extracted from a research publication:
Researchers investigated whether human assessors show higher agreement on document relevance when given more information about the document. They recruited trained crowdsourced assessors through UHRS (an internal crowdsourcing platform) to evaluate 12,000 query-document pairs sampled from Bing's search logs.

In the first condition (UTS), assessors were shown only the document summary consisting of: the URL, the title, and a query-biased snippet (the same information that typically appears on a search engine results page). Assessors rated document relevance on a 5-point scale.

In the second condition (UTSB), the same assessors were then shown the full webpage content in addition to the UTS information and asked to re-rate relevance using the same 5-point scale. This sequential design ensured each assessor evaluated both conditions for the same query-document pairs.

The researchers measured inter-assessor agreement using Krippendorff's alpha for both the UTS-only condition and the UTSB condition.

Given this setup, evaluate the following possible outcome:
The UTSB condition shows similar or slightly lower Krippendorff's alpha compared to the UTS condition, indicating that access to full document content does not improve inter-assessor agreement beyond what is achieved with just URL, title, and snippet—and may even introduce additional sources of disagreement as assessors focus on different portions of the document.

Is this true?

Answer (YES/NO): NO